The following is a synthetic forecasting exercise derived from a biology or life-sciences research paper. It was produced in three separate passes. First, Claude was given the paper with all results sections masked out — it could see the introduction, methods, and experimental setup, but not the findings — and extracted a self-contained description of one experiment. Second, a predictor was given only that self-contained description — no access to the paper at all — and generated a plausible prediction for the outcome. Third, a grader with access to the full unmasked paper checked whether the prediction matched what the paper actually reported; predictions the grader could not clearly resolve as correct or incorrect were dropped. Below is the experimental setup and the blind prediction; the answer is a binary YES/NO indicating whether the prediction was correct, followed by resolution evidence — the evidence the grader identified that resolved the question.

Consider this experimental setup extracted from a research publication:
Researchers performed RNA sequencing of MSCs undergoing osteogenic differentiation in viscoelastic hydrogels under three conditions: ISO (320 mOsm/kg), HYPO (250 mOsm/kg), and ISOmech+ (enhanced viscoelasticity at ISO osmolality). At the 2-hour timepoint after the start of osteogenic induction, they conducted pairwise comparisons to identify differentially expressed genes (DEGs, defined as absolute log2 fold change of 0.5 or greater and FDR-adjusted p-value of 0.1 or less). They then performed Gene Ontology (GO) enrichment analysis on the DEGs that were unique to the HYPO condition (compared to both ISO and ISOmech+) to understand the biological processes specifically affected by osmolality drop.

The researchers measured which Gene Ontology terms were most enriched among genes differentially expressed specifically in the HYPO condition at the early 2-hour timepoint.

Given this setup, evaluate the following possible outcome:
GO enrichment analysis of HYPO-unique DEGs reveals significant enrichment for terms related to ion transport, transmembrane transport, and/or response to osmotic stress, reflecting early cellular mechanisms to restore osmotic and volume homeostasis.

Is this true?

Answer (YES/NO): NO